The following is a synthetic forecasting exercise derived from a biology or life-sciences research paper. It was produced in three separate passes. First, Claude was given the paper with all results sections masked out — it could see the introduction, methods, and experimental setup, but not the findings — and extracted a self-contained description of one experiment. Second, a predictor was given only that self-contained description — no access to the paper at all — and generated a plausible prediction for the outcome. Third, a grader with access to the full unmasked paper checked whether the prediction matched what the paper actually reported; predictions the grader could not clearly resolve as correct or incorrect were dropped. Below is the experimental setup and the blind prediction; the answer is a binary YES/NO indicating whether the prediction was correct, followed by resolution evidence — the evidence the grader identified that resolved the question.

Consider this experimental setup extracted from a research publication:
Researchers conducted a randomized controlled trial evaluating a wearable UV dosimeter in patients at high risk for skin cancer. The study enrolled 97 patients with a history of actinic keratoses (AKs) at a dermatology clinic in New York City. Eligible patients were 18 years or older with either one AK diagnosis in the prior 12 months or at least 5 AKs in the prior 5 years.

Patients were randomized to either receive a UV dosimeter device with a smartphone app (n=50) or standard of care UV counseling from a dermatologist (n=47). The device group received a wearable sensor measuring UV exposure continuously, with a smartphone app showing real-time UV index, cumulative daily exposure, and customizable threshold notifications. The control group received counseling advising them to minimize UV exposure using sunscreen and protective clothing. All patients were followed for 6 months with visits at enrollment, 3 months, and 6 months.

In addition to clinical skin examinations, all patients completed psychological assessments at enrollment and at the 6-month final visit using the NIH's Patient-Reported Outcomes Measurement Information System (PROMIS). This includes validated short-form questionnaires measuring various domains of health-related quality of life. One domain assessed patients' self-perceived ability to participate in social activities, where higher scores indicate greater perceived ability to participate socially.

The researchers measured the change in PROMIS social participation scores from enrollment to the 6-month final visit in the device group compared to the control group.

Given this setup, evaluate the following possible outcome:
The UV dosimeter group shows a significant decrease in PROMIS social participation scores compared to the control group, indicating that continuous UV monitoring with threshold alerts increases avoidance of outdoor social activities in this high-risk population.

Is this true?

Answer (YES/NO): YES